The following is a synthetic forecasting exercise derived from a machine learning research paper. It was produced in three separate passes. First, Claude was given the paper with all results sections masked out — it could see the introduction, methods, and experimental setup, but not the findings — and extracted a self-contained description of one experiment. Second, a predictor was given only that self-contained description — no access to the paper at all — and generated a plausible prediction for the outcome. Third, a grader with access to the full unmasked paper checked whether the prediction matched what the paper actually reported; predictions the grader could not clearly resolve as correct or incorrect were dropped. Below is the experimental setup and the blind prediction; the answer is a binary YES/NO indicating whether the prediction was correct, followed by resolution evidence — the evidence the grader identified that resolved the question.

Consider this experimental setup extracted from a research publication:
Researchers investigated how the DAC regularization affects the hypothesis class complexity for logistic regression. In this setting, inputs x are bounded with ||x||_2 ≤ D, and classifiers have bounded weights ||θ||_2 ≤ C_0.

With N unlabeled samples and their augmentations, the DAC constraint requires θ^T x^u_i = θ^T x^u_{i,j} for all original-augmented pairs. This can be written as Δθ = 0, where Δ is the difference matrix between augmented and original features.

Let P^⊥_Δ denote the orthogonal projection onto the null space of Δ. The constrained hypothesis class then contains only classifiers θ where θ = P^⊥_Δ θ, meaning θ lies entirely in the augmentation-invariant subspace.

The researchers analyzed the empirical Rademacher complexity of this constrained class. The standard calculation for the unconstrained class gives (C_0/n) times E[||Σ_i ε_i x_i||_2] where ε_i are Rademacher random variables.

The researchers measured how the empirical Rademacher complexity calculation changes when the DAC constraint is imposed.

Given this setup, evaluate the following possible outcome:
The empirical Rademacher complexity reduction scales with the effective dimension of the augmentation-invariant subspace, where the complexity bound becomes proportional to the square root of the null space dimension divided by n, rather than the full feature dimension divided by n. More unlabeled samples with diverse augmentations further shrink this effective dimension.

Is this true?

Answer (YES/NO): YES